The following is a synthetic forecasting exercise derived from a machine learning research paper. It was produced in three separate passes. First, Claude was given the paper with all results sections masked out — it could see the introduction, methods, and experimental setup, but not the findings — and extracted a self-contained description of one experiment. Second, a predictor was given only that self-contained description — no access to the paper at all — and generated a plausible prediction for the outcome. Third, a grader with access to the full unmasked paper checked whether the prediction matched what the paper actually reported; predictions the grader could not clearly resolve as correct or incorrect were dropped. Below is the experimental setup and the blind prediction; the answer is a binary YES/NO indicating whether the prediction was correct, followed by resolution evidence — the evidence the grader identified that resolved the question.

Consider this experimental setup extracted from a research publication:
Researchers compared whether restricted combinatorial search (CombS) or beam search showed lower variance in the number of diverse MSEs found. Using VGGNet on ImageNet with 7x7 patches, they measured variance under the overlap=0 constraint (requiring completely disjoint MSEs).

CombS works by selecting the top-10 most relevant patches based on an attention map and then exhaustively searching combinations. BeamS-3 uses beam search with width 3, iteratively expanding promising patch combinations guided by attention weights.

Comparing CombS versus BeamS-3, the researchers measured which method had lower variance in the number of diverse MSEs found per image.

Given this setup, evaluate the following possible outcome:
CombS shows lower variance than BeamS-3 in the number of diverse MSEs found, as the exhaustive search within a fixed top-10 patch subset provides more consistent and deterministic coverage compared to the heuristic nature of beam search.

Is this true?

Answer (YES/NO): YES